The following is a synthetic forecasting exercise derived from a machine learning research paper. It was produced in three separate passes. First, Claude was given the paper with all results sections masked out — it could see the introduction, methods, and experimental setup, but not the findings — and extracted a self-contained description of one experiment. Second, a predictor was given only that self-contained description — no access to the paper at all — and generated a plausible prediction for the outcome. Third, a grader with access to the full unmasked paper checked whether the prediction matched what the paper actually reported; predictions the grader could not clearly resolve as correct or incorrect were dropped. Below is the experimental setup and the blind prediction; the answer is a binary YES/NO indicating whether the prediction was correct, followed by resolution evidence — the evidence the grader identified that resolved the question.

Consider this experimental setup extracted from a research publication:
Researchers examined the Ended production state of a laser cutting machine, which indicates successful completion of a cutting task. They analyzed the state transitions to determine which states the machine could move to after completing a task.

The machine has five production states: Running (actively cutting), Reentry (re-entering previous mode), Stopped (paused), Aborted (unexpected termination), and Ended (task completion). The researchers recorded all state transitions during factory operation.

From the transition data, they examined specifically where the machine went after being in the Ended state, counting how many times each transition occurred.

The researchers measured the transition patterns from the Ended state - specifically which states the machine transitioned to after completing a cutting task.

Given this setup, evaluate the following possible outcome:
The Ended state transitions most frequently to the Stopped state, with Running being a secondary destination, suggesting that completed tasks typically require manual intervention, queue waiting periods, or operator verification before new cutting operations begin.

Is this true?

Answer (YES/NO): YES